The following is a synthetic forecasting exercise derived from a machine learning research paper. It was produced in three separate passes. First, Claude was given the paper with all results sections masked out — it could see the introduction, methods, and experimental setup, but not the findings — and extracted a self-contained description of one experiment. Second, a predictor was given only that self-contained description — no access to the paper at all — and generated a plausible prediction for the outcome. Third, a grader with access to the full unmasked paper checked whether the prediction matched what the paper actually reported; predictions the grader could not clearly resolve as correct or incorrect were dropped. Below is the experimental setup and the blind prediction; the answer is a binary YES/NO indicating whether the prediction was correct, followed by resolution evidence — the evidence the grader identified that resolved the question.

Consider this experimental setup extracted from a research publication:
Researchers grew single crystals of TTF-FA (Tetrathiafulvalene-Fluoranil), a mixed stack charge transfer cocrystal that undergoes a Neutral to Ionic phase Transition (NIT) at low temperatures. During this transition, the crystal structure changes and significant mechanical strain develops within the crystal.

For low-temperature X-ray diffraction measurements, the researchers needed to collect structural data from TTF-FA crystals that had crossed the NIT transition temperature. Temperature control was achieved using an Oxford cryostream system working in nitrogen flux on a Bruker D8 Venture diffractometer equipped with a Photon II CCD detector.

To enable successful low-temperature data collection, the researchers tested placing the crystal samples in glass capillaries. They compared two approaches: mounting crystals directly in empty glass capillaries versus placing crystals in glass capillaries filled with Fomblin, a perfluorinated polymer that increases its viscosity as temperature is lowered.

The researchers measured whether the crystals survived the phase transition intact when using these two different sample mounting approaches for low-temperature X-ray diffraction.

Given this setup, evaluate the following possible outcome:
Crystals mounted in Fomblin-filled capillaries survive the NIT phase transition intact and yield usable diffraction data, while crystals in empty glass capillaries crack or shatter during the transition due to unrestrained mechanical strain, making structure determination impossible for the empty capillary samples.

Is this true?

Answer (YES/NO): YES